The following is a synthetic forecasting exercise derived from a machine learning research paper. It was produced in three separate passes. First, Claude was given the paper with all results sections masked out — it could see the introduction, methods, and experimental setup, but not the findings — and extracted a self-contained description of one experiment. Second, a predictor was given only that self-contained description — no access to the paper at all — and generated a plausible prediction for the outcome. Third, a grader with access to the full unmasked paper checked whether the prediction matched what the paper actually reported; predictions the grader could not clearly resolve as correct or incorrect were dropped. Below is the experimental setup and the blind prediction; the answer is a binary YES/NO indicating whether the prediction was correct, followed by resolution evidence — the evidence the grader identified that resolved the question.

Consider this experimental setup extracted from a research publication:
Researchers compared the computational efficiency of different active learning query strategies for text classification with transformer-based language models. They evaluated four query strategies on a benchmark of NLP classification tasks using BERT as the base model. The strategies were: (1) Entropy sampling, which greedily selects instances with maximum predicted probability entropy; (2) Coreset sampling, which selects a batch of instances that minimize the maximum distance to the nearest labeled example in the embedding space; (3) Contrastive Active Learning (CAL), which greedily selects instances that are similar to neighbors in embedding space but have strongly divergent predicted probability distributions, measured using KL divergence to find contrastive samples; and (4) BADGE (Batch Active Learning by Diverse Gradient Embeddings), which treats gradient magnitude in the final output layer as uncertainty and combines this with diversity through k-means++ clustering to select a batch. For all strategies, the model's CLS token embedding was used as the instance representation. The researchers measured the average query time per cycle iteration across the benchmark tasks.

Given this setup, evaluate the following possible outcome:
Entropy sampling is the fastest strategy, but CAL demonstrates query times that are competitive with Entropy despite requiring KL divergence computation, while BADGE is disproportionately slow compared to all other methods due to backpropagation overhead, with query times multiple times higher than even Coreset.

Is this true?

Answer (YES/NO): NO